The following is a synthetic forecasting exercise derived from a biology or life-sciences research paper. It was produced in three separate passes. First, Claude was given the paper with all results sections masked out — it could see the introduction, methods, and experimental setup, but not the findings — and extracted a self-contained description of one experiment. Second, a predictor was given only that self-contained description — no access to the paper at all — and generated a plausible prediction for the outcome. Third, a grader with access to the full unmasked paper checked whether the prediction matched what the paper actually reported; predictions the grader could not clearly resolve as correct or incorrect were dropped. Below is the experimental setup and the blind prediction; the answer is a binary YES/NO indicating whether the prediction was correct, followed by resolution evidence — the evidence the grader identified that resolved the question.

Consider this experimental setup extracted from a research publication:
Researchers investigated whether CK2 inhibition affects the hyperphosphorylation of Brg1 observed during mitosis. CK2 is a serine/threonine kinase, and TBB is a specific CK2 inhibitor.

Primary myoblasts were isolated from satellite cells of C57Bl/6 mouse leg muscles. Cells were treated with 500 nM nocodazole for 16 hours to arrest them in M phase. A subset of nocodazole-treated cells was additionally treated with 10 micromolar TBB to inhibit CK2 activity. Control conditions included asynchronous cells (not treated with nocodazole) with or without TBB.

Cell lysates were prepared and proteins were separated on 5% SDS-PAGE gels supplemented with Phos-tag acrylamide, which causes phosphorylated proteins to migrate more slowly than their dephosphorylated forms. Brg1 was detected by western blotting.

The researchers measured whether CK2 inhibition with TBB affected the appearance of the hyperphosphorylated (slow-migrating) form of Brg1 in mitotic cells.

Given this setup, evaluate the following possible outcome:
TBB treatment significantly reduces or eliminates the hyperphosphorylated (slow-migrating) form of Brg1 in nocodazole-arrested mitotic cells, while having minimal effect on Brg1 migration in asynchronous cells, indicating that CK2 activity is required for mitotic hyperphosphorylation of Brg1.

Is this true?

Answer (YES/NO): YES